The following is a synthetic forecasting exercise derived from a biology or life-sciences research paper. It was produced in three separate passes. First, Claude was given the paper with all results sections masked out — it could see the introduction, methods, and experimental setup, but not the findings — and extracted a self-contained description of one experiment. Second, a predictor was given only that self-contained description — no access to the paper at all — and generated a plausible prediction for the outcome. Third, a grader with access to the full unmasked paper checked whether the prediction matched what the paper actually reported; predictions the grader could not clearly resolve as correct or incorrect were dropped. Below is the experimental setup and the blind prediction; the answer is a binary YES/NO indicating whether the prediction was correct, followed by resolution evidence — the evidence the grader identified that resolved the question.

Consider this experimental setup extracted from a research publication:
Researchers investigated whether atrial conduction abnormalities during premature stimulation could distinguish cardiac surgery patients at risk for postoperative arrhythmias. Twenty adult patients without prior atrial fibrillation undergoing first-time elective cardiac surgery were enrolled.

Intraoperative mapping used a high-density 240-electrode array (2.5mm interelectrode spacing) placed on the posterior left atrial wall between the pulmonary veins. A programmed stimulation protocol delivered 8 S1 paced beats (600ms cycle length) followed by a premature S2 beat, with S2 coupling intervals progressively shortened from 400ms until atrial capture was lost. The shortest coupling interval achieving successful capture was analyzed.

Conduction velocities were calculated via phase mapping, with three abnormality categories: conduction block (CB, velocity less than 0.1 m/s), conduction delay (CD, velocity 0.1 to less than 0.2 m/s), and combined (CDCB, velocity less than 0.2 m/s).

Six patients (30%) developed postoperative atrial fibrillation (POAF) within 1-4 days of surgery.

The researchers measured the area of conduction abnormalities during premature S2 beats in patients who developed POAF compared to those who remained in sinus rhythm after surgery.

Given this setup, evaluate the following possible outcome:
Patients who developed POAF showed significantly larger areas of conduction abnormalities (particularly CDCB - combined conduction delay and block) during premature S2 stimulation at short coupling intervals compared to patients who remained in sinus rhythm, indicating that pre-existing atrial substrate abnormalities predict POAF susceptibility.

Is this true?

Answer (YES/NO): YES